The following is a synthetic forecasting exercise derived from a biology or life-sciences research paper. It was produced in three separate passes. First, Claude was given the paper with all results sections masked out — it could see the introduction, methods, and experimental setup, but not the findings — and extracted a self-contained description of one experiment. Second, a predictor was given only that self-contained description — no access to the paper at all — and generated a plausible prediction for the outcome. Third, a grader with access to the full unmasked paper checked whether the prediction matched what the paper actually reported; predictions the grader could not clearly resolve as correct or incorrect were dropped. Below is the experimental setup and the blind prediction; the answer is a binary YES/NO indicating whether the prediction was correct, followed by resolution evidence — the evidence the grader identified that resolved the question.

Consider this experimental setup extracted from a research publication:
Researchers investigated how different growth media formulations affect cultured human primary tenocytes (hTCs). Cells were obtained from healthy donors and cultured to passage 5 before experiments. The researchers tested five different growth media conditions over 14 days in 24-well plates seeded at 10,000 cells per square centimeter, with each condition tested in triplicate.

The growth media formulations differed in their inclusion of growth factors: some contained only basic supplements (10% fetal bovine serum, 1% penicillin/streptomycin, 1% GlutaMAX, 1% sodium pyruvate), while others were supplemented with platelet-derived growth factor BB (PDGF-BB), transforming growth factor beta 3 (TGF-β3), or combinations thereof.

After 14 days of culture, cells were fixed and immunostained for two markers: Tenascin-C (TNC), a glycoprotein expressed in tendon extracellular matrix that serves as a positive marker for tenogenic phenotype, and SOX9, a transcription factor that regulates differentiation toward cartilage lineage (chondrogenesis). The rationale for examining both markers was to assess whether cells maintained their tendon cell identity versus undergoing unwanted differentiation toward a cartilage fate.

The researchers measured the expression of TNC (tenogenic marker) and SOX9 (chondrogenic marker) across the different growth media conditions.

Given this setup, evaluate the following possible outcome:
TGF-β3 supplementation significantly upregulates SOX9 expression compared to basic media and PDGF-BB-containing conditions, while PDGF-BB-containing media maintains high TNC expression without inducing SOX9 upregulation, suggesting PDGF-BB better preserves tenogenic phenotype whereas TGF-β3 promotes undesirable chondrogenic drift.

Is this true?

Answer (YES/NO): NO